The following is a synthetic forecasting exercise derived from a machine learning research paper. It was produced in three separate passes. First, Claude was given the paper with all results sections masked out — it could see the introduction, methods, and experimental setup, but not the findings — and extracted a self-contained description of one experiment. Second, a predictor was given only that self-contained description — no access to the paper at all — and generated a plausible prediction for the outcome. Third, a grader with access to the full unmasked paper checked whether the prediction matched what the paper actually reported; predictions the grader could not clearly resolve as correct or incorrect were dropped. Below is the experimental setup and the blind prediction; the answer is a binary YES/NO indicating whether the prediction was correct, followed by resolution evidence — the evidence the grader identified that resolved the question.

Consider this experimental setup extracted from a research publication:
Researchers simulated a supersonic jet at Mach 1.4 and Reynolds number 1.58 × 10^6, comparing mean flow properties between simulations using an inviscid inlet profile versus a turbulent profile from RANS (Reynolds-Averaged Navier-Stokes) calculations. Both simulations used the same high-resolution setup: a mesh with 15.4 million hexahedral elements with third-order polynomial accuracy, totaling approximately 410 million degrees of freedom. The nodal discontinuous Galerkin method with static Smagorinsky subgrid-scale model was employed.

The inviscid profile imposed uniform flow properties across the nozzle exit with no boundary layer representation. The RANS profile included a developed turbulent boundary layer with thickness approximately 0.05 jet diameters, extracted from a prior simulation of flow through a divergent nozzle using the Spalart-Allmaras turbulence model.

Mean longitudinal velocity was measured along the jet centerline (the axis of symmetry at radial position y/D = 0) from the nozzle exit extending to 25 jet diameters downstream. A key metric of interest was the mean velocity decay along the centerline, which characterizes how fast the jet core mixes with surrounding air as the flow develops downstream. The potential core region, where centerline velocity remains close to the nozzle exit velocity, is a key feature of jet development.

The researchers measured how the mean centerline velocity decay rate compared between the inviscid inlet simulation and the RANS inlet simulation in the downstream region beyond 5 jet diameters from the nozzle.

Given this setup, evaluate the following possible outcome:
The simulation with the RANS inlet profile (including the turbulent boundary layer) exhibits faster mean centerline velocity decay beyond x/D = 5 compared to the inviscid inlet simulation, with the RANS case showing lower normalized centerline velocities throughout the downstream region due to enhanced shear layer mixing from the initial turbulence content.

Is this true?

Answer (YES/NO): NO